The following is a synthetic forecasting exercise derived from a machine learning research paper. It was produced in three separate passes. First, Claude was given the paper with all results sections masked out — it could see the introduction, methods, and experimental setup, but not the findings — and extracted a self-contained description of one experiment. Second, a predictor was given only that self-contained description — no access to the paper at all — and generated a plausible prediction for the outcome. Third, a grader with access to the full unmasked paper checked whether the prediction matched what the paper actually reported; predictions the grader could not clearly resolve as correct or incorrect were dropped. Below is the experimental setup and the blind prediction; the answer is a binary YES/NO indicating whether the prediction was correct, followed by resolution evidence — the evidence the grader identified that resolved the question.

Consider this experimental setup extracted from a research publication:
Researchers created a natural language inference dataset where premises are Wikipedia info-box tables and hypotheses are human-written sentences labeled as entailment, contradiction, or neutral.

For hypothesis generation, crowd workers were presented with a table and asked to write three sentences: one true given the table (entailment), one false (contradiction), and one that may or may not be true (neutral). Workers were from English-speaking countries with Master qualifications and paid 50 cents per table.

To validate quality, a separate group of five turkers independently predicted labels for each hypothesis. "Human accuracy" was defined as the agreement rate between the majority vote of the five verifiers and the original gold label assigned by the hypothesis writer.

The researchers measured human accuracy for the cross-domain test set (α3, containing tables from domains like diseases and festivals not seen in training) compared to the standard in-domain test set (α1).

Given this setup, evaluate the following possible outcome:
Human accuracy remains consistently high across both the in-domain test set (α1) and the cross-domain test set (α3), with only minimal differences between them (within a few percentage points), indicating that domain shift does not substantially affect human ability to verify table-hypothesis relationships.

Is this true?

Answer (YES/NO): NO